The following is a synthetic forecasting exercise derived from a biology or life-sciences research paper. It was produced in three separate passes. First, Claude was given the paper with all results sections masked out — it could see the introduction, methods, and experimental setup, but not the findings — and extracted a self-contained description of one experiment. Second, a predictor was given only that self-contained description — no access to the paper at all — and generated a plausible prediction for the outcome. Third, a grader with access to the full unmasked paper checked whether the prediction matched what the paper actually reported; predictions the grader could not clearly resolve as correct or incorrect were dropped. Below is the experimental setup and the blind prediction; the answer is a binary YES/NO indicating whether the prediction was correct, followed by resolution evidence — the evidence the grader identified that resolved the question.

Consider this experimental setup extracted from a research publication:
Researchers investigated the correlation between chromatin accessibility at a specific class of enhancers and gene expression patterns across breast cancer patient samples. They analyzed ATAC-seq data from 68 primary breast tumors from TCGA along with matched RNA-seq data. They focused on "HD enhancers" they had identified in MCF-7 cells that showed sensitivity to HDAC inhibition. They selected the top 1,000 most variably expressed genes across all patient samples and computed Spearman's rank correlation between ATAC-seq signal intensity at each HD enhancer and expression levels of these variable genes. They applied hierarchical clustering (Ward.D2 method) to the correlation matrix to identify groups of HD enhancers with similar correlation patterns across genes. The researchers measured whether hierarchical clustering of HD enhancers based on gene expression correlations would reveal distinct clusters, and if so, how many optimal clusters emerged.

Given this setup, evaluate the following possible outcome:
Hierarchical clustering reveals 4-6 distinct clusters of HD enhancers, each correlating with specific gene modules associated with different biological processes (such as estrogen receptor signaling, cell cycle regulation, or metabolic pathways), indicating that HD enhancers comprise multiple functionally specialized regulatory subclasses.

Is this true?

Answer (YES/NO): NO